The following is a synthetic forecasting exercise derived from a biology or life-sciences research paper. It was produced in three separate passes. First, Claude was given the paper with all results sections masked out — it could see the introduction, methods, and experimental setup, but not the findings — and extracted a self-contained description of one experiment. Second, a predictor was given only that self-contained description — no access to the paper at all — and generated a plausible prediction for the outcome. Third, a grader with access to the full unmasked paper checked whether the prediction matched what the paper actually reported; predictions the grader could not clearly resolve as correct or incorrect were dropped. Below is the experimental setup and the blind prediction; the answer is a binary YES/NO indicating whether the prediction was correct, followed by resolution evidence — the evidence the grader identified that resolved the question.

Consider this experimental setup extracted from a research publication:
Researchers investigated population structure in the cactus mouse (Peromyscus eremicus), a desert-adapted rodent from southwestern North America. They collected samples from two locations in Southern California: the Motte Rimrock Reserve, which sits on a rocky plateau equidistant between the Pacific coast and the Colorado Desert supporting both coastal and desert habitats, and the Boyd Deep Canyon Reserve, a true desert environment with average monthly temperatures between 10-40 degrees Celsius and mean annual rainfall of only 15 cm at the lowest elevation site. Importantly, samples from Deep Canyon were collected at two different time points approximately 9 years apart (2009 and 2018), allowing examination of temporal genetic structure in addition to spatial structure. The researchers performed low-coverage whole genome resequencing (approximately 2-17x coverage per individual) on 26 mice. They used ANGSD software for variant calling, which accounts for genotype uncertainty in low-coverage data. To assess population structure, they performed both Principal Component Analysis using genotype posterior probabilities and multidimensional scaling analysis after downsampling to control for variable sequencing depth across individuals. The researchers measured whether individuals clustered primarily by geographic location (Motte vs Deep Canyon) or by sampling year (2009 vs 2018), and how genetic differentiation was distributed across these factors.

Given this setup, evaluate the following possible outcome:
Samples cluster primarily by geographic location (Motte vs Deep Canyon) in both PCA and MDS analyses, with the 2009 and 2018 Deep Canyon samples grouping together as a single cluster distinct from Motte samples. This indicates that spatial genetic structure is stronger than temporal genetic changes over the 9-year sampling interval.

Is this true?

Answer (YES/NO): YES